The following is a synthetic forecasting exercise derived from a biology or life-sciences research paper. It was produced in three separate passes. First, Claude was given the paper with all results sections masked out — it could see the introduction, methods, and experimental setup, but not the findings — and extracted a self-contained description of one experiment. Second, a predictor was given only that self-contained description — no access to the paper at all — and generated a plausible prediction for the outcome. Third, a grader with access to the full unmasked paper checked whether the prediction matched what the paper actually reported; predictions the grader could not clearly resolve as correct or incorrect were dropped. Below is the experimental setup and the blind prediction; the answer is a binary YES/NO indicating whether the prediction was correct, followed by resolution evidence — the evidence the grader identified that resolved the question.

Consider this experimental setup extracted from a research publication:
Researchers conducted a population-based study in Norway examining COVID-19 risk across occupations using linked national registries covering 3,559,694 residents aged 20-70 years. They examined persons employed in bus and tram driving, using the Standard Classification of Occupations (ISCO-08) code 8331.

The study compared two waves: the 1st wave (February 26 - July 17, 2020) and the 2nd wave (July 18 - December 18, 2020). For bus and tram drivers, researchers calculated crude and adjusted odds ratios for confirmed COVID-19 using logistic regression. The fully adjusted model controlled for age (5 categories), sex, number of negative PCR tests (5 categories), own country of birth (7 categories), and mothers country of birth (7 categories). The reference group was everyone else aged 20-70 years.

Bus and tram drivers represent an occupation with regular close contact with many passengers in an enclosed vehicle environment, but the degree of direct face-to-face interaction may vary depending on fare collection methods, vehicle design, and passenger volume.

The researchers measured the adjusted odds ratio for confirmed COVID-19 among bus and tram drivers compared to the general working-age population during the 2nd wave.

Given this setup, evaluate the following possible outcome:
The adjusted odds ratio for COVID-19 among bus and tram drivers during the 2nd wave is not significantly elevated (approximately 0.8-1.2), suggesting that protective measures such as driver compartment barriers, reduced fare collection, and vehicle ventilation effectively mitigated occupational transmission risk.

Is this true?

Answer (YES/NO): NO